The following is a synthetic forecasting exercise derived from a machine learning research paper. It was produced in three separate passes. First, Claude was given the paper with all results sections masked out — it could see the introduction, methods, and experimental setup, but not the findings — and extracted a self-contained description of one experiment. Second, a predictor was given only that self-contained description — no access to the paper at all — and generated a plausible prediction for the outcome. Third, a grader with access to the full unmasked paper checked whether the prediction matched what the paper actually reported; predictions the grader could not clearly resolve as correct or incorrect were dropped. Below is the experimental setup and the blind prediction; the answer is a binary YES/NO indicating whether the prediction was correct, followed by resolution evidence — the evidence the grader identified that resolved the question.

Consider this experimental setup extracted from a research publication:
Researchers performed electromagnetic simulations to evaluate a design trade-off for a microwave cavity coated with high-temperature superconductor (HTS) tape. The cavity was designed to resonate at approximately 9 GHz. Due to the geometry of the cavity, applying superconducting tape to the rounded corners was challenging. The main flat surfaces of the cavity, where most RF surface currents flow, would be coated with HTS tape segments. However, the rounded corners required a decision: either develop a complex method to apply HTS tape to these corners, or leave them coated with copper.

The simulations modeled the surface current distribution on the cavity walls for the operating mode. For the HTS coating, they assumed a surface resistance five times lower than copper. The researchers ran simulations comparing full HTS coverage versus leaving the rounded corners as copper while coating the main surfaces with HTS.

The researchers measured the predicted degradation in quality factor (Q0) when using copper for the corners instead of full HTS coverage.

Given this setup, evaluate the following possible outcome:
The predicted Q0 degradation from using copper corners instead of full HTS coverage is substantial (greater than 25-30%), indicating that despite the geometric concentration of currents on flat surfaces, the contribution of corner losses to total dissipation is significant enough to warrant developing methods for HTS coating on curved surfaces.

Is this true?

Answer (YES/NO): NO